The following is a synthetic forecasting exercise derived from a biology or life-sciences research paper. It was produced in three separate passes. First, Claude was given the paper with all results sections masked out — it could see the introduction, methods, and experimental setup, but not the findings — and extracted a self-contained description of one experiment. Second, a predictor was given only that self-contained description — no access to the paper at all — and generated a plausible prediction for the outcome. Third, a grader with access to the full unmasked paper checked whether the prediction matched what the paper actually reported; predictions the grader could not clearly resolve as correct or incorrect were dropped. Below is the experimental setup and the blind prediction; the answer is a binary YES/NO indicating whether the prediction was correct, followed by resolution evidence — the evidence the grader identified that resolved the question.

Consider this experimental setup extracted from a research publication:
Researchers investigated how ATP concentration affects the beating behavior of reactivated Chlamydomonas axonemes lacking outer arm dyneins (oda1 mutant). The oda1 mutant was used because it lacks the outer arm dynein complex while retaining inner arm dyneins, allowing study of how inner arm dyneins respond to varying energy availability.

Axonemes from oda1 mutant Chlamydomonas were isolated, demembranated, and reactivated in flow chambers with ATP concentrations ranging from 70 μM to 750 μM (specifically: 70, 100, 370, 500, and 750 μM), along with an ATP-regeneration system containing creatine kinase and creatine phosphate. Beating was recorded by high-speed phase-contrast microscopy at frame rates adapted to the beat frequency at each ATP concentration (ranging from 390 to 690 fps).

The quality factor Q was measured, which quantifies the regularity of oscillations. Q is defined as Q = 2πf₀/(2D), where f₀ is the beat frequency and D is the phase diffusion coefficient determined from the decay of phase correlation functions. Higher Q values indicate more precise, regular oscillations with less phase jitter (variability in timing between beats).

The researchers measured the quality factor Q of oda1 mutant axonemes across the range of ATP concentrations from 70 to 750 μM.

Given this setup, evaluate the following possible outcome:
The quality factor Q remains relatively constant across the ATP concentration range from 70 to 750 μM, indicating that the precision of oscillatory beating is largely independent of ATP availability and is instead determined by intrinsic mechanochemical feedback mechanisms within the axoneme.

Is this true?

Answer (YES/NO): NO